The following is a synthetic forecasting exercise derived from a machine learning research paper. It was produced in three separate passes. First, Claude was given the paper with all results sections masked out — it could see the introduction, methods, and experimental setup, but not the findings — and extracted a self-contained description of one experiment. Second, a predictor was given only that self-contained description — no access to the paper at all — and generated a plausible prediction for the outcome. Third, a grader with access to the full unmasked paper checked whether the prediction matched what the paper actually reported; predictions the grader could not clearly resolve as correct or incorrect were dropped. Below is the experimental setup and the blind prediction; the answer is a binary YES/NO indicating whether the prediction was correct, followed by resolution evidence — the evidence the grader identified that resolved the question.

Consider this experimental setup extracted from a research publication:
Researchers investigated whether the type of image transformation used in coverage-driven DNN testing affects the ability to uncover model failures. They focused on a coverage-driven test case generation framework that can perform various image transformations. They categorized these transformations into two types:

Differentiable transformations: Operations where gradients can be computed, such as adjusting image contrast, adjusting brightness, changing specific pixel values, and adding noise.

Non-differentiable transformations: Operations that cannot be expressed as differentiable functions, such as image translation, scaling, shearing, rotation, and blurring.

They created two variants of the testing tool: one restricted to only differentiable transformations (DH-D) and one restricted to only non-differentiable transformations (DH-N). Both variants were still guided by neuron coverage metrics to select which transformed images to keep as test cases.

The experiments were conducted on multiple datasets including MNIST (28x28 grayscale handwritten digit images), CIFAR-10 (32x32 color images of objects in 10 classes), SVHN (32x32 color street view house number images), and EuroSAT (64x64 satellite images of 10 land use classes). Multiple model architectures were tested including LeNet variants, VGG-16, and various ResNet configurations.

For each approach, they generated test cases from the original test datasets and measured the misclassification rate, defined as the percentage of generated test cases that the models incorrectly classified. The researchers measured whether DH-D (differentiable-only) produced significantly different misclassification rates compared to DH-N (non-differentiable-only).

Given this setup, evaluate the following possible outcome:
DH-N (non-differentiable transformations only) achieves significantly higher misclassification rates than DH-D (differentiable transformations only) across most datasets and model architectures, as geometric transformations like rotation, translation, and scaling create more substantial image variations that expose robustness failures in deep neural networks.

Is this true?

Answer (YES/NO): NO